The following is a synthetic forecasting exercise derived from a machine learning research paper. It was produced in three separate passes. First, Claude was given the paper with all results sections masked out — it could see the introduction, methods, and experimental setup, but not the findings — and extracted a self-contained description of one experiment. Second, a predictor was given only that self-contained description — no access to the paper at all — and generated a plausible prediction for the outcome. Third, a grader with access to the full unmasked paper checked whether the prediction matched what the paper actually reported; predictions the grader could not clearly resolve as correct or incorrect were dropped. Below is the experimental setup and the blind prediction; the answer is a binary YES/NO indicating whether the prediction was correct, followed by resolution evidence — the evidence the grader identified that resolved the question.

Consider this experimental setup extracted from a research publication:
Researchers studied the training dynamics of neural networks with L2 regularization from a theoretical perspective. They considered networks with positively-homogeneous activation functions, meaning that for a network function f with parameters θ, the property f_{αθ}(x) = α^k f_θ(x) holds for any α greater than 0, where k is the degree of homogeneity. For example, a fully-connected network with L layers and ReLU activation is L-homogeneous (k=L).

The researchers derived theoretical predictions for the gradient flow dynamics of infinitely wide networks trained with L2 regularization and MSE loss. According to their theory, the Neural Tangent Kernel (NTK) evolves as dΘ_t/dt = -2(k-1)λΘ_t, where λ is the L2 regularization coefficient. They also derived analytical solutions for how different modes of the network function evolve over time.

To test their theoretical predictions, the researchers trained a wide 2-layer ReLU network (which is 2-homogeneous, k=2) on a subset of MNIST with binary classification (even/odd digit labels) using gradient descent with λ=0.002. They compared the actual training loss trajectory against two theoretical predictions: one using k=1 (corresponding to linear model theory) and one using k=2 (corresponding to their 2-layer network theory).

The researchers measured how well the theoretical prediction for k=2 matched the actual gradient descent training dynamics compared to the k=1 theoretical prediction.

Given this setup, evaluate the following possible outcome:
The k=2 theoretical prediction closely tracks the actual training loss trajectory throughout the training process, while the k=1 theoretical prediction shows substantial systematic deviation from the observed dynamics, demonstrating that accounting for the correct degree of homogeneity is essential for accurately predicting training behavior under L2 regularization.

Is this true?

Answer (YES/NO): NO